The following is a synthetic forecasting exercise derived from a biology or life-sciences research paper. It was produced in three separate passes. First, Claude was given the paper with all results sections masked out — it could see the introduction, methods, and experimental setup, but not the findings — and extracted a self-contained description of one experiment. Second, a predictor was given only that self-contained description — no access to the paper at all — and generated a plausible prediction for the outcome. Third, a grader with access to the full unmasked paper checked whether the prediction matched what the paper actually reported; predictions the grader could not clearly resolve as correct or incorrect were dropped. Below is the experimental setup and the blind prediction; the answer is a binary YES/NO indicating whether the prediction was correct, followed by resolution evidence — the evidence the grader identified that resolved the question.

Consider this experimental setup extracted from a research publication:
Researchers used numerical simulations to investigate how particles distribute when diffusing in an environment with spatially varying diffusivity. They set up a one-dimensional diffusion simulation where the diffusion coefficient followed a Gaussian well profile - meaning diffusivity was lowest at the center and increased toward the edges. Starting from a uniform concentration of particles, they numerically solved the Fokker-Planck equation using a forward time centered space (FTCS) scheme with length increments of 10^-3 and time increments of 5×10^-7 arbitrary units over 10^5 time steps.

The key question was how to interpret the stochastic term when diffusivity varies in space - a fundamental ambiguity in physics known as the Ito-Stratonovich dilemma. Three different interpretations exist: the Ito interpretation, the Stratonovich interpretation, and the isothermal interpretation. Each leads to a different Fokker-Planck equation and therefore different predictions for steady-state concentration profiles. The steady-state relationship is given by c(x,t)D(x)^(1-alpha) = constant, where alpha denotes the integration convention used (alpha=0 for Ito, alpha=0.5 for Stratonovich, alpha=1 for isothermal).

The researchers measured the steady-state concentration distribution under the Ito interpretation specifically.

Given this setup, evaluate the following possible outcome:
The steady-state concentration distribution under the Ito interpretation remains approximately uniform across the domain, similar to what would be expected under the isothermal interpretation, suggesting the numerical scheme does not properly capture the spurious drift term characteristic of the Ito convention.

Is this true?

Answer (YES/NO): NO